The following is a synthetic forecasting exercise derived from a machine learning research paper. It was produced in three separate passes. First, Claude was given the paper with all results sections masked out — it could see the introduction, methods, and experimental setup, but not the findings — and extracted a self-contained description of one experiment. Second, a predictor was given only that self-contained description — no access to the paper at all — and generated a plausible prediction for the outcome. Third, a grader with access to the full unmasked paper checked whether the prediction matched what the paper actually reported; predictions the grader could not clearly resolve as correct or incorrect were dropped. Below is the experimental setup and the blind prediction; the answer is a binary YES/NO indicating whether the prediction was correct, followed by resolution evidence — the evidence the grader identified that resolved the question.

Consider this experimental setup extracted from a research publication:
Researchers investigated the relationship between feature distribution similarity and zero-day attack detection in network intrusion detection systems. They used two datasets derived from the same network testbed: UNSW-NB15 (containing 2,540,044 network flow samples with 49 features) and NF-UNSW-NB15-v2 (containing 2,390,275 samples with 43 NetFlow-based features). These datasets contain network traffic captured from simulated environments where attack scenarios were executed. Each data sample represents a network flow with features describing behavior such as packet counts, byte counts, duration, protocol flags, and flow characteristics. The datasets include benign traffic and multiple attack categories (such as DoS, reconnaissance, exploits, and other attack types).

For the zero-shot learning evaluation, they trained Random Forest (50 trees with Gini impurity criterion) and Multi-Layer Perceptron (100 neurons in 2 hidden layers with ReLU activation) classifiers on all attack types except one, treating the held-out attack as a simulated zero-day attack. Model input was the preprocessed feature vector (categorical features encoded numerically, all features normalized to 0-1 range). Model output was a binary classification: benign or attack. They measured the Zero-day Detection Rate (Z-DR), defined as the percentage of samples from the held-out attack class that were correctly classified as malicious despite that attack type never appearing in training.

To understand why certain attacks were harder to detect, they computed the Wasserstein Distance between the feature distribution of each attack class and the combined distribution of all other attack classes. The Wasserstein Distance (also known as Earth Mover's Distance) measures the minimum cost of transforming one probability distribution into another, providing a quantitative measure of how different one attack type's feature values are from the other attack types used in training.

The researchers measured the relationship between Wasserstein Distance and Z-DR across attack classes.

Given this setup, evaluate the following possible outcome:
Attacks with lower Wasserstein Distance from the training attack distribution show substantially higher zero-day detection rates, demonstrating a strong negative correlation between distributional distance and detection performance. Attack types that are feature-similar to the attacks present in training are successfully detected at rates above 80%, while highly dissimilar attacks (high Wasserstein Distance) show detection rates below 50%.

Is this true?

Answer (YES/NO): NO